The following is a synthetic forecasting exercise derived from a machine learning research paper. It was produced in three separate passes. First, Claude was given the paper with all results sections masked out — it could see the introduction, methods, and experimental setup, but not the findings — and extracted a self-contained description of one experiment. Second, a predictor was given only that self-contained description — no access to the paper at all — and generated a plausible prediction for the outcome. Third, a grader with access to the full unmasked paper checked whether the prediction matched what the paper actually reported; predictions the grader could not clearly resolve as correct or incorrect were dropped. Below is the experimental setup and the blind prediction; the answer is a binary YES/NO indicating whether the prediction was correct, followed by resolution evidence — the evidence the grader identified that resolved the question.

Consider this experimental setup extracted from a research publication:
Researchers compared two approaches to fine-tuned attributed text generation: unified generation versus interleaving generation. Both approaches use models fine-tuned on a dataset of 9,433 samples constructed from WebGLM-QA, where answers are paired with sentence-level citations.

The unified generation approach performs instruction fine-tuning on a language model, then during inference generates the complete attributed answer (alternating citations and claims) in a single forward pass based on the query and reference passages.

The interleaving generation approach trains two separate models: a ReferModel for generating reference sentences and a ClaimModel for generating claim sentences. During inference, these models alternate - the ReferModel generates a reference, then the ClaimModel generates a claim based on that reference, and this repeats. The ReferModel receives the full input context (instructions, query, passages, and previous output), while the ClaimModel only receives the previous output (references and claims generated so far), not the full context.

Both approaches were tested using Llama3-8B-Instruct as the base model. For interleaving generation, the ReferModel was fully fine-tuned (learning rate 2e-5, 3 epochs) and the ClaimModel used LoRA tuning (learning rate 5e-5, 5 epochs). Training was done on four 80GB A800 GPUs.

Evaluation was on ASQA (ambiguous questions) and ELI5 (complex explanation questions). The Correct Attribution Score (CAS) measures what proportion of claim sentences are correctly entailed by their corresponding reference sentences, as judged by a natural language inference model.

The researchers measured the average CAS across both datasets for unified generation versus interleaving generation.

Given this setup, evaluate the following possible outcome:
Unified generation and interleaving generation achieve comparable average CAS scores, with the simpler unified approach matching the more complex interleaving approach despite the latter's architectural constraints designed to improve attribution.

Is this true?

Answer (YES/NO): NO